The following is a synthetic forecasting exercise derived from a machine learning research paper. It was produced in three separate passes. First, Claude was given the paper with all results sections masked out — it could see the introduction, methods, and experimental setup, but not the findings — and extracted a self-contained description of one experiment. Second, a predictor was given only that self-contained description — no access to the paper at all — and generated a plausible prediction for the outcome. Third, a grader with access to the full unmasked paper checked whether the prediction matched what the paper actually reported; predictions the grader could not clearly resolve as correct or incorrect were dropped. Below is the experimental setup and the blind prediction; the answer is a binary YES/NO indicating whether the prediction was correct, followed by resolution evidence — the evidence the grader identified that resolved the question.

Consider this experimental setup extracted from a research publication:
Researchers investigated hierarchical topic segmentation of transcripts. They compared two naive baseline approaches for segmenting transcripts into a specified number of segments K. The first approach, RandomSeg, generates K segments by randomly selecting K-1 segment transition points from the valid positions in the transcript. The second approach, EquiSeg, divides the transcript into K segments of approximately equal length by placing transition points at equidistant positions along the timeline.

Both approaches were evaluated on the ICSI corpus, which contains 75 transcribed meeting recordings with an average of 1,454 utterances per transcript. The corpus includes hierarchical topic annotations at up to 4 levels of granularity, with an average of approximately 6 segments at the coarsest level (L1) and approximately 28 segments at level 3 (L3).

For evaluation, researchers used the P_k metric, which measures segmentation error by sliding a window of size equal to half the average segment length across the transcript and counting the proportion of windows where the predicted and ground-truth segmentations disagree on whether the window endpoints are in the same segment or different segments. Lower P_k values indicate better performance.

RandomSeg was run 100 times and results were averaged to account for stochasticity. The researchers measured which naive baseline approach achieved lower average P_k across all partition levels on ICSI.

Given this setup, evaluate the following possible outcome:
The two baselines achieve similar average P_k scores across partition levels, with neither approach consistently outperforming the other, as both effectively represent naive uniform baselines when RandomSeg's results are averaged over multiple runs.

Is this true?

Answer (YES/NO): NO